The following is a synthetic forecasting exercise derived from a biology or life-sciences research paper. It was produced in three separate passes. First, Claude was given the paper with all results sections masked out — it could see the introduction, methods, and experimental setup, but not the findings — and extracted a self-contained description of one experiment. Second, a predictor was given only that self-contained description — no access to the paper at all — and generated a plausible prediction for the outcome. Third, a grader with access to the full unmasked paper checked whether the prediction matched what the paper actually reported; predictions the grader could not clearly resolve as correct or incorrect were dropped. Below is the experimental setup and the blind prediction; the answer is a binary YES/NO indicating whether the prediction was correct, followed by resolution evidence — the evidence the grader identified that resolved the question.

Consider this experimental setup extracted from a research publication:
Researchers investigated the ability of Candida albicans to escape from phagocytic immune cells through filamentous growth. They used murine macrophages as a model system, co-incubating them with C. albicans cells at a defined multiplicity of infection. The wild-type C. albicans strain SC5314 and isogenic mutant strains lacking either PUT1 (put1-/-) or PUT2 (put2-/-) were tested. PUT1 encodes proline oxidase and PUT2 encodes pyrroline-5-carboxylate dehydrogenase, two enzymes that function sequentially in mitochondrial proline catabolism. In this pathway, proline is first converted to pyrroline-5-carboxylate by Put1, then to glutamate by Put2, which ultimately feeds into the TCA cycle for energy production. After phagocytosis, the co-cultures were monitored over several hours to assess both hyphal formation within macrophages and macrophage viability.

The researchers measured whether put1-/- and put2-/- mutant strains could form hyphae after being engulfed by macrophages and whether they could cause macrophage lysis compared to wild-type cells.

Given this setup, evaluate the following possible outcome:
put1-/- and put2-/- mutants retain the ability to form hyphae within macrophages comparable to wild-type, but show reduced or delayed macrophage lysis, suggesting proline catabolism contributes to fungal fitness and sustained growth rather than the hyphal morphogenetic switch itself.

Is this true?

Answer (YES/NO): NO